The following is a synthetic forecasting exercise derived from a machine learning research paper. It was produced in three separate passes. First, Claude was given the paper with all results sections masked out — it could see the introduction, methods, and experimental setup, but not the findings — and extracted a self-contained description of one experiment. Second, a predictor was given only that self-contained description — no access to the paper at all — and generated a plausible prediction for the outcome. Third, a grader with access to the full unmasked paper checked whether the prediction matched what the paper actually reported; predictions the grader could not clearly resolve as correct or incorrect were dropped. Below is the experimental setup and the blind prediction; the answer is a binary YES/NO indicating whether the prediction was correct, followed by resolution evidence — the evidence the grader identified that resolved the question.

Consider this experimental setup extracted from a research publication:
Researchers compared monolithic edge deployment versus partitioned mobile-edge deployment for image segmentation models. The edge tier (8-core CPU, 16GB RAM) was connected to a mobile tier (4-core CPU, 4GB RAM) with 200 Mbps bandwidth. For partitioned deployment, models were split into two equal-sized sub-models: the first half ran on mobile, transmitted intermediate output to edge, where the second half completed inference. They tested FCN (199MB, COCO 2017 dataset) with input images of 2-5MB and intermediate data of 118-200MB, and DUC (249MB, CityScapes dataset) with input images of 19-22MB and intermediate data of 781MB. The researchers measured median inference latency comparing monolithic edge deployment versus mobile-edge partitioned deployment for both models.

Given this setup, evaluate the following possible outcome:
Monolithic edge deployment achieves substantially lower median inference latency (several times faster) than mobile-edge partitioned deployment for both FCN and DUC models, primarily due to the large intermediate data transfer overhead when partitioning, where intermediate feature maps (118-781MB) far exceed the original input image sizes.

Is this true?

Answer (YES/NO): NO